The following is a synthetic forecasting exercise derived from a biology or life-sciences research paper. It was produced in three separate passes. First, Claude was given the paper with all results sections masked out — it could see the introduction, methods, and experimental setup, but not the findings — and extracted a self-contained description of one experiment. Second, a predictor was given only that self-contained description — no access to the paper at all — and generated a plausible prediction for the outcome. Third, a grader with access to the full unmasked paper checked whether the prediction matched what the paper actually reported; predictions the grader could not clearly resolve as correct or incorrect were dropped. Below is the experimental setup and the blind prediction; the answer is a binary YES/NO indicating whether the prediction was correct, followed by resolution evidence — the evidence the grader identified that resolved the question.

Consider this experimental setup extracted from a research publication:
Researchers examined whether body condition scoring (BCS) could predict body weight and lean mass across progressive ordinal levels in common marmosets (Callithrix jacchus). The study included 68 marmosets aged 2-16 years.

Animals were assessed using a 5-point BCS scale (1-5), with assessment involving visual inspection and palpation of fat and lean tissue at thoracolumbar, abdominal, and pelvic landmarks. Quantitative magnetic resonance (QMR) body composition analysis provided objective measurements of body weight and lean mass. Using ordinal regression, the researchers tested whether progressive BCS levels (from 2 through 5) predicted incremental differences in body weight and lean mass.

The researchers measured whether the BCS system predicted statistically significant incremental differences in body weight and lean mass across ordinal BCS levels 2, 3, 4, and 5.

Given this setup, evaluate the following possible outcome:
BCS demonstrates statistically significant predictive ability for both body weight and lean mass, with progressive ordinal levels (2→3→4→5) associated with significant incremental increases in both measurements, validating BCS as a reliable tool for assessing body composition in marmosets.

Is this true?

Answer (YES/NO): YES